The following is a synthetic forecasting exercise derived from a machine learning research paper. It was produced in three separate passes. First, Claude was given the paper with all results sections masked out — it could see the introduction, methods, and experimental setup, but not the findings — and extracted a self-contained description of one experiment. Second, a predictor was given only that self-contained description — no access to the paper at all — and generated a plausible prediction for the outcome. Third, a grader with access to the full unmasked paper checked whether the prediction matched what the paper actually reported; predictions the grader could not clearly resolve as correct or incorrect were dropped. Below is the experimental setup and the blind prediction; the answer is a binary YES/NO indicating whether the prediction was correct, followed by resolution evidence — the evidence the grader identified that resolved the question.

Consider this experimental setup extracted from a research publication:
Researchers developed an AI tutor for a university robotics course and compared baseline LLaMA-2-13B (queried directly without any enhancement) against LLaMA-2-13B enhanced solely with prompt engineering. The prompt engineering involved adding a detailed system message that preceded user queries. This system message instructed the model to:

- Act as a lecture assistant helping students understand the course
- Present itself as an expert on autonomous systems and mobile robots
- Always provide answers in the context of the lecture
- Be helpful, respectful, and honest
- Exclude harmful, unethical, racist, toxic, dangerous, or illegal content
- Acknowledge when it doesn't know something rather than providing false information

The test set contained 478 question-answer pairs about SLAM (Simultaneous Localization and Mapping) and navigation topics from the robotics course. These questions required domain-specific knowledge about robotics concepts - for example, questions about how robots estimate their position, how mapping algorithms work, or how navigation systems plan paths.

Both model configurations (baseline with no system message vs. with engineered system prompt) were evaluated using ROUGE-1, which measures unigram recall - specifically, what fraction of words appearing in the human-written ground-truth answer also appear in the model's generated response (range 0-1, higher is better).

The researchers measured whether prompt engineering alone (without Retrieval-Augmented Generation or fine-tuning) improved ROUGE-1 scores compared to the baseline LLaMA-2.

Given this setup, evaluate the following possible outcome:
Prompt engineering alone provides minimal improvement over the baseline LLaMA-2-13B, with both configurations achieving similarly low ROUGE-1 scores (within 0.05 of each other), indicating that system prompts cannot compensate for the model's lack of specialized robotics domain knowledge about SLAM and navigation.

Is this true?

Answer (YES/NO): NO